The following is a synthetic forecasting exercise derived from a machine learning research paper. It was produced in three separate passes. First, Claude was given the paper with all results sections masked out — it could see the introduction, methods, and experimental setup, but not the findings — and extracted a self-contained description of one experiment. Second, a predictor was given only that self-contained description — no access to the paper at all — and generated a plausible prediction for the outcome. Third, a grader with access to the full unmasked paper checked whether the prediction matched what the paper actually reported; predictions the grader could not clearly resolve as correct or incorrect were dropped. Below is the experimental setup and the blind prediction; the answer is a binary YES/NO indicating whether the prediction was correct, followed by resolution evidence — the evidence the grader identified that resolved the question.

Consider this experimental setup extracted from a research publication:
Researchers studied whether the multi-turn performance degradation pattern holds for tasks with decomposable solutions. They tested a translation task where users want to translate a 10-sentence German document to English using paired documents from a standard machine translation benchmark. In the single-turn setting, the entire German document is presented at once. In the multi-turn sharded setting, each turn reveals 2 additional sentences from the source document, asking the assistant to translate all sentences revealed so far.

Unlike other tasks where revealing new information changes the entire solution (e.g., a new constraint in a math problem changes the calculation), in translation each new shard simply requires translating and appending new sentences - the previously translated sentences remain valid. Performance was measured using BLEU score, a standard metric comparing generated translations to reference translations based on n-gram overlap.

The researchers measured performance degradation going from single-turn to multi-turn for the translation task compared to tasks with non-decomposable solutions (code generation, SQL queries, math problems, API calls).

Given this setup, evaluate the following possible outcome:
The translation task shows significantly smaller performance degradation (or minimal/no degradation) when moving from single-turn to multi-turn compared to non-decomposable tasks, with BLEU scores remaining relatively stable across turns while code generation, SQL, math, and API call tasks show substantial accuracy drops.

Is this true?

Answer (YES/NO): YES